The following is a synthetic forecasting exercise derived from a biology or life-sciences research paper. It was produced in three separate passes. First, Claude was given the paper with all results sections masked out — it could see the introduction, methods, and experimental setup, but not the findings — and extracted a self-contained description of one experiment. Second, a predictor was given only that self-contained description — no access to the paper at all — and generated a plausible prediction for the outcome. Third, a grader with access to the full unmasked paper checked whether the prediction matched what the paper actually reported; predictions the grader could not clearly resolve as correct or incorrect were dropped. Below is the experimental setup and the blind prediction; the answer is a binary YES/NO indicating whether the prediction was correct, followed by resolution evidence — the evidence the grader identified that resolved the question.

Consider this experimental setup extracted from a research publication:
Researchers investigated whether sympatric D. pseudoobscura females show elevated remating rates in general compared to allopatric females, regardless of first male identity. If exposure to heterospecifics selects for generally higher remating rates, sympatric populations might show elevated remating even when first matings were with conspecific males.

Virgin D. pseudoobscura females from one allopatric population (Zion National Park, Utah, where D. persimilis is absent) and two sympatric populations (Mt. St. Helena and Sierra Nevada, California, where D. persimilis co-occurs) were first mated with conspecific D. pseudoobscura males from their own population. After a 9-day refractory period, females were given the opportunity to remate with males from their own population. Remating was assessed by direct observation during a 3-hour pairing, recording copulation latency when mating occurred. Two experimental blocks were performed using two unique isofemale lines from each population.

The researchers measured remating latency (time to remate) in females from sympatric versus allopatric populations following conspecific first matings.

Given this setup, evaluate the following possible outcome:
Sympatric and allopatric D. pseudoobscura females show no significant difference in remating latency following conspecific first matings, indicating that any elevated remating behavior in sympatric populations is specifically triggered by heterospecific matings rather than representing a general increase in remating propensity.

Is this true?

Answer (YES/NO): YES